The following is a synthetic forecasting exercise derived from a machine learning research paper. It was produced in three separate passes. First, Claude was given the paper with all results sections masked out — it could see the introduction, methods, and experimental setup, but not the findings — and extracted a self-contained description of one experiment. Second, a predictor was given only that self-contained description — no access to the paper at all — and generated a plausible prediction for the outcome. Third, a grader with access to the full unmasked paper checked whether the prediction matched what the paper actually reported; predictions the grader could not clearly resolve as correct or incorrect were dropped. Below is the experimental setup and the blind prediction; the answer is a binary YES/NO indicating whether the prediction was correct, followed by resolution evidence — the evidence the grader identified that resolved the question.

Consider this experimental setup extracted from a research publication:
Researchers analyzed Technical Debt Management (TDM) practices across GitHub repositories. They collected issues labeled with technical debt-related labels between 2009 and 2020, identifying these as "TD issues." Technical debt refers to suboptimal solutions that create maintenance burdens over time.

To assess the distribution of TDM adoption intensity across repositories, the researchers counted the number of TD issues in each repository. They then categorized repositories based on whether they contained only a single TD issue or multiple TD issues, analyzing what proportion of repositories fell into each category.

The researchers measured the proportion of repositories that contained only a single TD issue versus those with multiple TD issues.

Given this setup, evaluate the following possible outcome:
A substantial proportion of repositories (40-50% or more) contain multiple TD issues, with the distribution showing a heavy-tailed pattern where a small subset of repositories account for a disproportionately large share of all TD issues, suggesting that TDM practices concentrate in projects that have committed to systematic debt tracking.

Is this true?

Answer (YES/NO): YES